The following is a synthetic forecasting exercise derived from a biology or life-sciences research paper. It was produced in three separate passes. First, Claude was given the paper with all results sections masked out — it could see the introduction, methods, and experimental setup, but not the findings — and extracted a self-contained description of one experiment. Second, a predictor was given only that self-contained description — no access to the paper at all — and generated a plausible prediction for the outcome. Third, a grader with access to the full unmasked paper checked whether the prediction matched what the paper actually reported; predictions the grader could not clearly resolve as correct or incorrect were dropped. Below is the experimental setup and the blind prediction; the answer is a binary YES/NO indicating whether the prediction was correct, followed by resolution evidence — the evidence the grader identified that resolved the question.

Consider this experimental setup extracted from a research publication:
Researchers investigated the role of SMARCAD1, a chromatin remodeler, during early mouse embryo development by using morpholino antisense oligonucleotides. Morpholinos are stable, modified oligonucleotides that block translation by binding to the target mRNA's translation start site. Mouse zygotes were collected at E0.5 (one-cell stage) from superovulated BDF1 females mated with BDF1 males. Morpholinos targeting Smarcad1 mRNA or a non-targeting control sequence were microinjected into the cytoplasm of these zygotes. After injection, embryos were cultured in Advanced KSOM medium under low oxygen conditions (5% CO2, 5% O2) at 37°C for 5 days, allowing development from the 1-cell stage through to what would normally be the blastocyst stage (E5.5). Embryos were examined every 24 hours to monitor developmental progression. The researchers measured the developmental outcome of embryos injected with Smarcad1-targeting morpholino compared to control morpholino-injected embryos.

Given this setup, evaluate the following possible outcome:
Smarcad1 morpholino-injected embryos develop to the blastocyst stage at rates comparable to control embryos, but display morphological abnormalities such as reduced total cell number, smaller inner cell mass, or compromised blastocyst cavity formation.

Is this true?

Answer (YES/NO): NO